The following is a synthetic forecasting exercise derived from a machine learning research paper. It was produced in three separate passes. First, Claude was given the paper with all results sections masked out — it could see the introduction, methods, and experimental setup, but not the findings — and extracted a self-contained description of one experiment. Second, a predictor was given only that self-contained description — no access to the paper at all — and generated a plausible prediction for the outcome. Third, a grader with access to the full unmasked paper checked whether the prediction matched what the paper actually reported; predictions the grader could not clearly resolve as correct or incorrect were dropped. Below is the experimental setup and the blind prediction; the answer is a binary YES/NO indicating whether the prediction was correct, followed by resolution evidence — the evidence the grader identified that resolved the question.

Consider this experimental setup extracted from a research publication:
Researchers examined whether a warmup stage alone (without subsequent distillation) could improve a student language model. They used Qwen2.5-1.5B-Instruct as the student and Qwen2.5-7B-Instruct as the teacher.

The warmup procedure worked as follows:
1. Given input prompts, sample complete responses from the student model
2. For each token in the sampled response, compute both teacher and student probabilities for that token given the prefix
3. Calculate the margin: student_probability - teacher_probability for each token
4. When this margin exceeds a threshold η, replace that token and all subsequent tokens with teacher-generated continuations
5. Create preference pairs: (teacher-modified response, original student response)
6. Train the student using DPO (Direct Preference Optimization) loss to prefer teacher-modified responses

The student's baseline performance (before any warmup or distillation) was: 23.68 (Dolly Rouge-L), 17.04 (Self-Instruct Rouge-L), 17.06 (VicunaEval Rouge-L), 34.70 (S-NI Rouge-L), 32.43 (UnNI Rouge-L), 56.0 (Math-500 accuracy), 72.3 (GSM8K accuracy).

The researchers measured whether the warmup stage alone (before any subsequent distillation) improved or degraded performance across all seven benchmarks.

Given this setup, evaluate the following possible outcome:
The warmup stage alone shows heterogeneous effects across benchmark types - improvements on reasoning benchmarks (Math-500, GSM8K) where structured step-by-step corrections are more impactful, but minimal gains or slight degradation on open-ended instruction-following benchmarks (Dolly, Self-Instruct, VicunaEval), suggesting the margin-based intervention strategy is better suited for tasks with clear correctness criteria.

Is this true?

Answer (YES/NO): NO